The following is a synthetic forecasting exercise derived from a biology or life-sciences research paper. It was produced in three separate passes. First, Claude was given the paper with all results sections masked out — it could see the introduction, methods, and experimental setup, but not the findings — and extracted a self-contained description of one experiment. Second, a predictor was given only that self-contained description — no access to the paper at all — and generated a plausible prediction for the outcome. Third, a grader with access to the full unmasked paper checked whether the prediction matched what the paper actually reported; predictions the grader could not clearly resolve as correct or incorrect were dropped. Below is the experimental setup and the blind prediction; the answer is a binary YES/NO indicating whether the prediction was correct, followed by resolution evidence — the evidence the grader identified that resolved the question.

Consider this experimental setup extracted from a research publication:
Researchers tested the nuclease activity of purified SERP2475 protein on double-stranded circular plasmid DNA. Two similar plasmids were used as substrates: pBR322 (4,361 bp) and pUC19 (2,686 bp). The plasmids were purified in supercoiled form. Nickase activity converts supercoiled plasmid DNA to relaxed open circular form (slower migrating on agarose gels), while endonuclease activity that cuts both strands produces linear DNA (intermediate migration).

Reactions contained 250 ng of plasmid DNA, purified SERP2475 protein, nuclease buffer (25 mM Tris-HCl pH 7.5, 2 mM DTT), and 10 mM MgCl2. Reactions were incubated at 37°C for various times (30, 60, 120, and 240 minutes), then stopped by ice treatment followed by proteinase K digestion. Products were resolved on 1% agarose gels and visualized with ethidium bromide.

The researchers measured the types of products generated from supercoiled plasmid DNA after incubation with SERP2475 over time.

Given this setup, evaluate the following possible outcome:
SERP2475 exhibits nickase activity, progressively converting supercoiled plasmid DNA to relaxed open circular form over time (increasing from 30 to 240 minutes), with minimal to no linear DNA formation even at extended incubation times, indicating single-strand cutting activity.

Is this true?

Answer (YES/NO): NO